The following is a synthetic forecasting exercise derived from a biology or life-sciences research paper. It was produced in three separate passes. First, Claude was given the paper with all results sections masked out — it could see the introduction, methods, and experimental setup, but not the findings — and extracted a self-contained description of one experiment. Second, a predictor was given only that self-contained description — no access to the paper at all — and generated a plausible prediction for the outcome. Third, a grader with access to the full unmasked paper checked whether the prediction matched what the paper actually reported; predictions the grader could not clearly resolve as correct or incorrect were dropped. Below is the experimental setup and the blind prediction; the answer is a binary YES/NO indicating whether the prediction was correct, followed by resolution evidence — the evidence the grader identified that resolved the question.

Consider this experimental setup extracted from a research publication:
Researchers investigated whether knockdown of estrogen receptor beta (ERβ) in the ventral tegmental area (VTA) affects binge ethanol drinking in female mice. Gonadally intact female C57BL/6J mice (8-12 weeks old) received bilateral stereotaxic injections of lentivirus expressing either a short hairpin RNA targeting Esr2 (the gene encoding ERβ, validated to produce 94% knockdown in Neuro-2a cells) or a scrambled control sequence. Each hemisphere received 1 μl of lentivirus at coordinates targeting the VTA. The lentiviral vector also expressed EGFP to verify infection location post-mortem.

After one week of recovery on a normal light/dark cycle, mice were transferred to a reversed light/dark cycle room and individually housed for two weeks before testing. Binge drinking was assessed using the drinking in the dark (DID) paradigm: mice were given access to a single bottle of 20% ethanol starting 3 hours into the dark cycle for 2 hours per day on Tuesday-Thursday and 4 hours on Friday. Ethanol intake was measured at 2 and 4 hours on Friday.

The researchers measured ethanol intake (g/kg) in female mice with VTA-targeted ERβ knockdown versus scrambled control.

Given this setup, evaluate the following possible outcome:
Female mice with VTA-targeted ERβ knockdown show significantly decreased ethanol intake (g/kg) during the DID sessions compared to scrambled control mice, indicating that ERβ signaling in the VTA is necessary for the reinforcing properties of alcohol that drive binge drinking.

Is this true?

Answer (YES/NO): NO